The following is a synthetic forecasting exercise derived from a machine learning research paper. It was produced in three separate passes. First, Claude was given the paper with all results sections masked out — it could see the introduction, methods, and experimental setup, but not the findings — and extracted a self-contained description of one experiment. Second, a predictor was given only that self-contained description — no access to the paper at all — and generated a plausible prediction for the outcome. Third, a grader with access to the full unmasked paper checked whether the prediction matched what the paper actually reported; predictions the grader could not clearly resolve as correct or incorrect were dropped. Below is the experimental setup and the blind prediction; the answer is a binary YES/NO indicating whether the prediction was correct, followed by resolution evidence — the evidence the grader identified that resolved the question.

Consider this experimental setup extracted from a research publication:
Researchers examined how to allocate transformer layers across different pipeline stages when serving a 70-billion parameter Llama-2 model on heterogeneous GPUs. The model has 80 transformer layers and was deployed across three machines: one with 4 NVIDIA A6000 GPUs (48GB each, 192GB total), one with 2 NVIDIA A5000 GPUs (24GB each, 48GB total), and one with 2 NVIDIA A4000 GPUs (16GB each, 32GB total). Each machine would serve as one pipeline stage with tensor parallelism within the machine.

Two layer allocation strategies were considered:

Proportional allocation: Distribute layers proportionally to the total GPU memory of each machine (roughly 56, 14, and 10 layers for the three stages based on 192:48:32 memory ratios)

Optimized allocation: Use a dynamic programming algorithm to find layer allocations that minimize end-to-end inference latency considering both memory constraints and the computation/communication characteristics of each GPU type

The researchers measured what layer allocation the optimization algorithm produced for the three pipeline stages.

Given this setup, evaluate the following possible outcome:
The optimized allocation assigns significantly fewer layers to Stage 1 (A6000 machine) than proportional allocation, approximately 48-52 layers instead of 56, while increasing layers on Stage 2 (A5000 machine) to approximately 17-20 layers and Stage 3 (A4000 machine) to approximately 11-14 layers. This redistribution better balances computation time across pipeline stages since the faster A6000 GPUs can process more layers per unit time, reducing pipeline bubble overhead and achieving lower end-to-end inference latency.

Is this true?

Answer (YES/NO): YES